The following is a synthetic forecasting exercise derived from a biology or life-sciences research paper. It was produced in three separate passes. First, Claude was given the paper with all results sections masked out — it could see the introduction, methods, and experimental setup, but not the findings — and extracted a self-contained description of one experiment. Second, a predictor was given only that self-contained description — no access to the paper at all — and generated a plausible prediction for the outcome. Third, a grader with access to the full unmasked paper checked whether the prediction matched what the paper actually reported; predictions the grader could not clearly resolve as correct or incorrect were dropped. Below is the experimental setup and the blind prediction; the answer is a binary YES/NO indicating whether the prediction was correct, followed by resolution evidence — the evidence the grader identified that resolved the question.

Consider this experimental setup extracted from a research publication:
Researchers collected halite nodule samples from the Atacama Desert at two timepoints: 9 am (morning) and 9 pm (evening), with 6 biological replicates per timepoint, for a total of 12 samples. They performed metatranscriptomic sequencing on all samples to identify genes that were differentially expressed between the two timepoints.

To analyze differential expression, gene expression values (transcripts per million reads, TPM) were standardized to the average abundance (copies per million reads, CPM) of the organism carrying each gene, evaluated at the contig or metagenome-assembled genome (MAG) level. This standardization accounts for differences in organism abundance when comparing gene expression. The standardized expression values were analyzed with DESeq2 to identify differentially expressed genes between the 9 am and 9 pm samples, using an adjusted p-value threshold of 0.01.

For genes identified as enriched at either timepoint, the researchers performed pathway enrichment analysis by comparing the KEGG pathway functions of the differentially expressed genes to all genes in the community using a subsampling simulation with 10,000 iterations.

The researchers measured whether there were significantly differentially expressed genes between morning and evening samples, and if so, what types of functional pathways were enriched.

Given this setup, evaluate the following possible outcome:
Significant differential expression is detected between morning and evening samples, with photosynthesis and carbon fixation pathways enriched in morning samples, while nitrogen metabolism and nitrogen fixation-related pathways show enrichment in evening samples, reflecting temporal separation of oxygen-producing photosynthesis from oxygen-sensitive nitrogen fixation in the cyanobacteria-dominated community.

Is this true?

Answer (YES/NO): NO